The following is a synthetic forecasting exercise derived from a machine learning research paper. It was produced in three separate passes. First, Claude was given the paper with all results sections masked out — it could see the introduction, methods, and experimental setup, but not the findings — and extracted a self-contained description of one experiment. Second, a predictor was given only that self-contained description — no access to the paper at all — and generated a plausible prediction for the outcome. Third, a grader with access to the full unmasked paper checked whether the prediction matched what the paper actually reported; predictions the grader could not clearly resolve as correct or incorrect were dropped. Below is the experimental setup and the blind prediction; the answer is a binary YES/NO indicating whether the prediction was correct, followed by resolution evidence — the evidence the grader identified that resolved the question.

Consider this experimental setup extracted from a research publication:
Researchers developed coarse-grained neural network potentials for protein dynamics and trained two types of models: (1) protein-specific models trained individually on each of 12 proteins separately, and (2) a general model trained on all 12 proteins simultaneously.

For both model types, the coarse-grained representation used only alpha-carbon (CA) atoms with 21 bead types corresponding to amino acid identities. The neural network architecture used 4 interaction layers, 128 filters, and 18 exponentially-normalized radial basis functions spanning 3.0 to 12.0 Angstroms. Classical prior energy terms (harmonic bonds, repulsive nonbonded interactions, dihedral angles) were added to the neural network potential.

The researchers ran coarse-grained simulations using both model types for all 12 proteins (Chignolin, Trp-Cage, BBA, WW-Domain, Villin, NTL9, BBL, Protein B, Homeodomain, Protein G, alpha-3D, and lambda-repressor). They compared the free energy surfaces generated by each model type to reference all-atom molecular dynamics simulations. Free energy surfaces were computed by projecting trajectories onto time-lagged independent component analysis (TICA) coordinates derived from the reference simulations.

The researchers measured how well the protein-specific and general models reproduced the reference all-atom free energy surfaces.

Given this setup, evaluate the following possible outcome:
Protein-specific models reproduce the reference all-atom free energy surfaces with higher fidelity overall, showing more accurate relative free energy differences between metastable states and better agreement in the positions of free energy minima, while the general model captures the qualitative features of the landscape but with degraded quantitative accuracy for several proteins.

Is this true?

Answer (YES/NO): NO